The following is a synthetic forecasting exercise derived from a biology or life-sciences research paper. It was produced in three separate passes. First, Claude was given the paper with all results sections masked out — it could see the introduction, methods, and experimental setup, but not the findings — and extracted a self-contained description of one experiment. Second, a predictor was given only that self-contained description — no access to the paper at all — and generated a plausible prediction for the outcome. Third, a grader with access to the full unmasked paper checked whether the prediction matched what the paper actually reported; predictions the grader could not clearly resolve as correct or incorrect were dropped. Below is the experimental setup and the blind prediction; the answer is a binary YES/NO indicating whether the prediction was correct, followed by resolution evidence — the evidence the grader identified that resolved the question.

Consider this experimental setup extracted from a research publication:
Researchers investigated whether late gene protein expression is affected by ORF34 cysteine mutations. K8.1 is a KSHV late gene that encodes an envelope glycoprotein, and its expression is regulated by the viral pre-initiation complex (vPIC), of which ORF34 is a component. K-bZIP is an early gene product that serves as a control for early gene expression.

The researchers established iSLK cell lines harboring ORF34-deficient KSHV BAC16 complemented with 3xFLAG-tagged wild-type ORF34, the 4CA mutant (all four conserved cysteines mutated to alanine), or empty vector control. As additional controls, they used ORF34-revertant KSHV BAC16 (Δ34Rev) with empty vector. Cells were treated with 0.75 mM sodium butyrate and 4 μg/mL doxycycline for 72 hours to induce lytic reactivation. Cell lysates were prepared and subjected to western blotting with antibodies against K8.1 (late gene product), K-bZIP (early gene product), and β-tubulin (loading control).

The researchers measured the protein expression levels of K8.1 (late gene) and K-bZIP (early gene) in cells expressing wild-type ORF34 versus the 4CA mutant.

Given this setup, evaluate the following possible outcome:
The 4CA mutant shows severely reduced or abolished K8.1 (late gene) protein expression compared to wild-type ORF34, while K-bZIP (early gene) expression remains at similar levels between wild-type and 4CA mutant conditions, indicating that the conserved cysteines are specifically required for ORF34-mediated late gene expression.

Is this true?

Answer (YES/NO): YES